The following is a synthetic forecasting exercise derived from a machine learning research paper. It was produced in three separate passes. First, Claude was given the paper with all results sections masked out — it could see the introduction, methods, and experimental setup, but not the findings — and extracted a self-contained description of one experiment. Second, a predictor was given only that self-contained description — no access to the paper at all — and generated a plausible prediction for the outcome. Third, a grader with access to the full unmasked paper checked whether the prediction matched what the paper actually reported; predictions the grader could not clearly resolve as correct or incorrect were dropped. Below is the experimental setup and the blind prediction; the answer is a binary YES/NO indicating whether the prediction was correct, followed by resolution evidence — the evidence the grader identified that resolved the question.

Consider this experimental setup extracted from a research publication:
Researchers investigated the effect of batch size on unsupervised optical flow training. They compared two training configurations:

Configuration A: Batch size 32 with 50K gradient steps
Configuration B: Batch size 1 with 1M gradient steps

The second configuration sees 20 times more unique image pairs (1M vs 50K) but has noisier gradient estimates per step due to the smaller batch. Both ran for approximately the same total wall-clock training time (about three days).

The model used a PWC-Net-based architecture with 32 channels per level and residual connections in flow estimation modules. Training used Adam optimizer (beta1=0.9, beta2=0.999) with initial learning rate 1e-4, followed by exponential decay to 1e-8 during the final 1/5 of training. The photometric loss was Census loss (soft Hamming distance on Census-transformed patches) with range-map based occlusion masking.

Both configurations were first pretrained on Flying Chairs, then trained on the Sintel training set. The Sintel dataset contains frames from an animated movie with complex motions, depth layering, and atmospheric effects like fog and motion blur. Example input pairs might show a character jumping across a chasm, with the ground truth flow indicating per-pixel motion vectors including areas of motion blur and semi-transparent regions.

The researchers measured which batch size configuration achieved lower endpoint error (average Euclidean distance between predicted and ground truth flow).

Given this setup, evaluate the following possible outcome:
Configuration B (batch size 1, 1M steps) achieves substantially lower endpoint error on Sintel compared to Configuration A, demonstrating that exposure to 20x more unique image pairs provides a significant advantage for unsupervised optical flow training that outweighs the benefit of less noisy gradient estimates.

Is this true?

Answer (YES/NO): NO